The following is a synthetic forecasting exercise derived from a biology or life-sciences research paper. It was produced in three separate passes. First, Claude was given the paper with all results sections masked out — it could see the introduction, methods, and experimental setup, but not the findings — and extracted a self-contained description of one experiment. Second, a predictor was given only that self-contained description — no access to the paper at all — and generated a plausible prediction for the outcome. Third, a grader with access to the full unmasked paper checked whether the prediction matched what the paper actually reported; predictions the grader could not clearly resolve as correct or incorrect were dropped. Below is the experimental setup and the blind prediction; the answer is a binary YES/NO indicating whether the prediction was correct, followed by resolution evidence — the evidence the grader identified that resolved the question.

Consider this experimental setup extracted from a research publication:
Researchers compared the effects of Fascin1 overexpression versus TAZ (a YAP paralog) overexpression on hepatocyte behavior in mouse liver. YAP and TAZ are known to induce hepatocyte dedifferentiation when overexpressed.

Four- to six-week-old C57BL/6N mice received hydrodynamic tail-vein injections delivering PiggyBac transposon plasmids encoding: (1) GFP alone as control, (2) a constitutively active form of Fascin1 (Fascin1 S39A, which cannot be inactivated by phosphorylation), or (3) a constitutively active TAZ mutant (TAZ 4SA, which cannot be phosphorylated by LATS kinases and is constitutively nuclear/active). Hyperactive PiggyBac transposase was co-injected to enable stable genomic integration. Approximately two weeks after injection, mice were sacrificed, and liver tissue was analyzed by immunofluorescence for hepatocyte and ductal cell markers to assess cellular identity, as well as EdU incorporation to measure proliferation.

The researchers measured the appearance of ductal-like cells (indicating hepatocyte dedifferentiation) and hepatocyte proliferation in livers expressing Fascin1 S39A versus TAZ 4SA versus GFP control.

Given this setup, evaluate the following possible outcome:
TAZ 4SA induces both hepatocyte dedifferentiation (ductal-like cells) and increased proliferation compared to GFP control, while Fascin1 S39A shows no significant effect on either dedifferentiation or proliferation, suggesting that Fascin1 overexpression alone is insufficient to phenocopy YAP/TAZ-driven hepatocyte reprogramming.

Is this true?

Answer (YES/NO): NO